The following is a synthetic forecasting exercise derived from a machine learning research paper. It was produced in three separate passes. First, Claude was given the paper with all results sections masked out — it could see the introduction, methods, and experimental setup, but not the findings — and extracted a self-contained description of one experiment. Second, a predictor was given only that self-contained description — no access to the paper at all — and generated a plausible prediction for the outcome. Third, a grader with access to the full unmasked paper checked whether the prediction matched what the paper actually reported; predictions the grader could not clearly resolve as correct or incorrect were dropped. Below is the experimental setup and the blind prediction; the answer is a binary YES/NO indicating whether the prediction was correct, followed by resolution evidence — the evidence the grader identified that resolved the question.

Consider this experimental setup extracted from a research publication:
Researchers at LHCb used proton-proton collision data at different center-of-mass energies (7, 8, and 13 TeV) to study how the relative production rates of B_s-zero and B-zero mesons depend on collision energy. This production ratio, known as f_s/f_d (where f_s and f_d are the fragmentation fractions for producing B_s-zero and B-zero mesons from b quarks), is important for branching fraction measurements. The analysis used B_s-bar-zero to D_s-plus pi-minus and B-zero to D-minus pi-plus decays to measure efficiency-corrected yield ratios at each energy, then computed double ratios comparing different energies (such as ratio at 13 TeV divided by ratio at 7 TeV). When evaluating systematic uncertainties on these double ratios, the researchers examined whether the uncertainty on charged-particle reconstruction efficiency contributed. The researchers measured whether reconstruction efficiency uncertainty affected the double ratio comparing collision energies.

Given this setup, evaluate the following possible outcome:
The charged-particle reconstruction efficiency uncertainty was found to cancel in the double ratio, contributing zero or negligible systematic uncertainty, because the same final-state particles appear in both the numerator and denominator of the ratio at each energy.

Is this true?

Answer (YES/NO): YES